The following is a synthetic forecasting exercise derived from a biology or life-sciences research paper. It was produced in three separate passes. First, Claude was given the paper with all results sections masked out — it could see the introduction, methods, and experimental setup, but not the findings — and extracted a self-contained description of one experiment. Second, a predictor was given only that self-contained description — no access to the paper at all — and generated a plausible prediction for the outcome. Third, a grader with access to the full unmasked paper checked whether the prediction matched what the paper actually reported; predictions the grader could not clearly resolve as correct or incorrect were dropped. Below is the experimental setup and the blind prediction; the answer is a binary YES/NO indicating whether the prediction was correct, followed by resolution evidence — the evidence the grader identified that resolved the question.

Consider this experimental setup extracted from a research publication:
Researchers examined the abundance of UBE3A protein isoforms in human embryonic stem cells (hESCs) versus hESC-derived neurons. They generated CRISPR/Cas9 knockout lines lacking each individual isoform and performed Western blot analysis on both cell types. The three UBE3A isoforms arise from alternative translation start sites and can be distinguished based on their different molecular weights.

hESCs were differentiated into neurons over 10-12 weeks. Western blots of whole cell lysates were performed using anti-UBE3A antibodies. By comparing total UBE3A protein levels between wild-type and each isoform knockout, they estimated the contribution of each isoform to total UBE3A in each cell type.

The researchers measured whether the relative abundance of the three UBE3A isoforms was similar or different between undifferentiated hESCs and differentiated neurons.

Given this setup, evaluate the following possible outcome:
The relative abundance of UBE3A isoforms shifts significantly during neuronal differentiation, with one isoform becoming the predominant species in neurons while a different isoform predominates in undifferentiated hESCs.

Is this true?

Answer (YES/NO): NO